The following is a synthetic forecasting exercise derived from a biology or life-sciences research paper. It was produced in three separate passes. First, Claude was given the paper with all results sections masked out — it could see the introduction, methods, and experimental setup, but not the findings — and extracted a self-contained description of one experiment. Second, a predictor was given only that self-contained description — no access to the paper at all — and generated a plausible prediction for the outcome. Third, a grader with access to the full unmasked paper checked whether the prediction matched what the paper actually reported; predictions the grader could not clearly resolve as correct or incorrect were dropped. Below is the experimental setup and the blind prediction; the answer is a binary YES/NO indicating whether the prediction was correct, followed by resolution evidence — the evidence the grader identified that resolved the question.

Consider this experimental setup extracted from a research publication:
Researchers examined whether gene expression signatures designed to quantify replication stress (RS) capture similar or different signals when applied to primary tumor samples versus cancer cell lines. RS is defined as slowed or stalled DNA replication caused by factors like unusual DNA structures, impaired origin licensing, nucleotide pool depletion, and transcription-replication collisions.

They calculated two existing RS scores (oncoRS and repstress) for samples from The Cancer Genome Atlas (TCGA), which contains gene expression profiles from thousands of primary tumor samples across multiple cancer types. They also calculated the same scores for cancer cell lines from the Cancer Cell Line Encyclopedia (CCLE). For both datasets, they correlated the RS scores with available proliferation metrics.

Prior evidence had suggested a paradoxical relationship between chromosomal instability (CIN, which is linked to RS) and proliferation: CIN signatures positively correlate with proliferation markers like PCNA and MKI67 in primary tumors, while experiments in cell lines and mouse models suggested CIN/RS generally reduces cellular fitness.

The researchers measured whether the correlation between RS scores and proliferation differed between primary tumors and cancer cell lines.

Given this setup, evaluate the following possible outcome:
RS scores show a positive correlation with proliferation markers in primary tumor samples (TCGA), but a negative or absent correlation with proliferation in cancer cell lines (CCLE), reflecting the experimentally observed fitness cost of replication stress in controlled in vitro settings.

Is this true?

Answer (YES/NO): YES